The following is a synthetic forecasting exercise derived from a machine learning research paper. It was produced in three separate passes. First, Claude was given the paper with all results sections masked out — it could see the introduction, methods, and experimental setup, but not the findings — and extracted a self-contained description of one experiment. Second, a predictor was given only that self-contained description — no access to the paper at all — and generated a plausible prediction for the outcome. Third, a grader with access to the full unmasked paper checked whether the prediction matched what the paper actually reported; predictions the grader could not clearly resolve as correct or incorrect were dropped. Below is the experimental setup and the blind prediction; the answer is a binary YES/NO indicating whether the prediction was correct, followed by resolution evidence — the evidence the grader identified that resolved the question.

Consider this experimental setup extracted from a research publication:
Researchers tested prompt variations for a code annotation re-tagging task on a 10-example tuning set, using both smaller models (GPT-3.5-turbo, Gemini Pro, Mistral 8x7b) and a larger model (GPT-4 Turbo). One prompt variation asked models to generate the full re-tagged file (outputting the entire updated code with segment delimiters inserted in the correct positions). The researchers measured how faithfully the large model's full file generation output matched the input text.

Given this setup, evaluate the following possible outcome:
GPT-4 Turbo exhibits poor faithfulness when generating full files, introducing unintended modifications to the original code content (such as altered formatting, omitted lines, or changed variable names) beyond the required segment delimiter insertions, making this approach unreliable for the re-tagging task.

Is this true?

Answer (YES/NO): YES